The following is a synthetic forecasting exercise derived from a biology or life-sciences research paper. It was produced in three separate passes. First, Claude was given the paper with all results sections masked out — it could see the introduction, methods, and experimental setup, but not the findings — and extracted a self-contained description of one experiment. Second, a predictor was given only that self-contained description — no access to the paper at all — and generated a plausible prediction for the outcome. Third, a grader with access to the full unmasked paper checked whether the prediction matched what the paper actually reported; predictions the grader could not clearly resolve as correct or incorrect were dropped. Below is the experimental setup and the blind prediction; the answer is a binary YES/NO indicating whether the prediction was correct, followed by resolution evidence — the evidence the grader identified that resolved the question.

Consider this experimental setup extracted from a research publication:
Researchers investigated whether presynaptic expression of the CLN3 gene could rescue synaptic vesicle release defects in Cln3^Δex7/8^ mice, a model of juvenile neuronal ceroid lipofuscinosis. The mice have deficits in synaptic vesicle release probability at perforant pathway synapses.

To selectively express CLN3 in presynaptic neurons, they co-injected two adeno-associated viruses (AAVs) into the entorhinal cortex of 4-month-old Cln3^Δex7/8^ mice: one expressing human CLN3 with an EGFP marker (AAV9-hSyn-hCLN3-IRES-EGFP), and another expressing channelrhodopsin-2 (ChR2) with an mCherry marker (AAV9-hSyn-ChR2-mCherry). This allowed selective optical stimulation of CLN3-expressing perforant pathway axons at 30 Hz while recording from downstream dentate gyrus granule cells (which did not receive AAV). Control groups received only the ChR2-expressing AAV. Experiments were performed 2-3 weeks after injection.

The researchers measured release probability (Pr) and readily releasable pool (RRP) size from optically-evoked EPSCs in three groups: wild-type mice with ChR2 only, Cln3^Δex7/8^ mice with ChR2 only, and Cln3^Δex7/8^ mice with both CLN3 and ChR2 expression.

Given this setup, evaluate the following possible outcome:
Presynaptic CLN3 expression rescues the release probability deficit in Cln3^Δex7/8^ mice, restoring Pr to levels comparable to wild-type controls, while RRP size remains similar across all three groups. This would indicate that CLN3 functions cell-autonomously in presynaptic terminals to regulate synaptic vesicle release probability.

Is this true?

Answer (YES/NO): NO